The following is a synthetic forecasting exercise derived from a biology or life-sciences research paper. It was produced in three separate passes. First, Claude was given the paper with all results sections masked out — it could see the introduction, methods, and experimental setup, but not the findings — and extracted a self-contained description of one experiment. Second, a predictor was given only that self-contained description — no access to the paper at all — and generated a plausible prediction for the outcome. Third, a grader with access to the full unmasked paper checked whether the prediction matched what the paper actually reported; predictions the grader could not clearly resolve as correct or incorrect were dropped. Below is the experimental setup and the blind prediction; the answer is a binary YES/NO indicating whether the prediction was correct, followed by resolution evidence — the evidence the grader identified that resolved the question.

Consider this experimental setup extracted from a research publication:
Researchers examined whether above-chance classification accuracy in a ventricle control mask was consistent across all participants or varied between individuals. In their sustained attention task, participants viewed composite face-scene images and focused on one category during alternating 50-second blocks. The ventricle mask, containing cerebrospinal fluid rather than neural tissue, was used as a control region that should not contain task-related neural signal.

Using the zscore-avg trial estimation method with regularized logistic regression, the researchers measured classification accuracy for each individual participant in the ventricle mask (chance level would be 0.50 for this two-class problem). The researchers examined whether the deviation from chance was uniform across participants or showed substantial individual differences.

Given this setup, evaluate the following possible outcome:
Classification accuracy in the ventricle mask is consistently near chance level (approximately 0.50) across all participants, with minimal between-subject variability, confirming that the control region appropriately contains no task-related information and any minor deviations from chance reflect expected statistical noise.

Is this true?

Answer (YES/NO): NO